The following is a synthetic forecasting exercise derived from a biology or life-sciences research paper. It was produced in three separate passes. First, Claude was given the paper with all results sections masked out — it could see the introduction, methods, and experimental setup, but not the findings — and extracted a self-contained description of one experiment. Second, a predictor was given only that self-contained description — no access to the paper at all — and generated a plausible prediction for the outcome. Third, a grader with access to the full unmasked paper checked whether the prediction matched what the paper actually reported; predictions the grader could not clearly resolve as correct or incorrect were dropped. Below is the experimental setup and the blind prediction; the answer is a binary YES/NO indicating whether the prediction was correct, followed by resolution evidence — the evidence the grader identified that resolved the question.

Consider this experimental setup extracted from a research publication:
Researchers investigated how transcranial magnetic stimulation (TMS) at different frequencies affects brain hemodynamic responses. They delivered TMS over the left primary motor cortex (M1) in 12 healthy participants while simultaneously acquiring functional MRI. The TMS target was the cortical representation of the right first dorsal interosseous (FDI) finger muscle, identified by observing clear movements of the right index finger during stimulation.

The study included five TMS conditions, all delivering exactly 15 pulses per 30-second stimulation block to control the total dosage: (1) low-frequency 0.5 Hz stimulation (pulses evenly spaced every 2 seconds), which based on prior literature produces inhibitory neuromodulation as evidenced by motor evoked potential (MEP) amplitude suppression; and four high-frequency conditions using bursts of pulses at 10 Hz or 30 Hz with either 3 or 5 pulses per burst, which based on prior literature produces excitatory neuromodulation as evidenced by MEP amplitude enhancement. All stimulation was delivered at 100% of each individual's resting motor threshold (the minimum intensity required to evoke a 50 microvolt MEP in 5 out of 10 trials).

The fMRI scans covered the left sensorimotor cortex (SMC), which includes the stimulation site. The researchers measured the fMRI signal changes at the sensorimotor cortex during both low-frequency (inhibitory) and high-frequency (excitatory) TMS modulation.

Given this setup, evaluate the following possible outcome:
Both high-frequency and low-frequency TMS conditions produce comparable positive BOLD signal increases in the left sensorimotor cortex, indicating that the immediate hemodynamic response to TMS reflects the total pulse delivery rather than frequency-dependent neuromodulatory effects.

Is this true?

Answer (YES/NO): NO